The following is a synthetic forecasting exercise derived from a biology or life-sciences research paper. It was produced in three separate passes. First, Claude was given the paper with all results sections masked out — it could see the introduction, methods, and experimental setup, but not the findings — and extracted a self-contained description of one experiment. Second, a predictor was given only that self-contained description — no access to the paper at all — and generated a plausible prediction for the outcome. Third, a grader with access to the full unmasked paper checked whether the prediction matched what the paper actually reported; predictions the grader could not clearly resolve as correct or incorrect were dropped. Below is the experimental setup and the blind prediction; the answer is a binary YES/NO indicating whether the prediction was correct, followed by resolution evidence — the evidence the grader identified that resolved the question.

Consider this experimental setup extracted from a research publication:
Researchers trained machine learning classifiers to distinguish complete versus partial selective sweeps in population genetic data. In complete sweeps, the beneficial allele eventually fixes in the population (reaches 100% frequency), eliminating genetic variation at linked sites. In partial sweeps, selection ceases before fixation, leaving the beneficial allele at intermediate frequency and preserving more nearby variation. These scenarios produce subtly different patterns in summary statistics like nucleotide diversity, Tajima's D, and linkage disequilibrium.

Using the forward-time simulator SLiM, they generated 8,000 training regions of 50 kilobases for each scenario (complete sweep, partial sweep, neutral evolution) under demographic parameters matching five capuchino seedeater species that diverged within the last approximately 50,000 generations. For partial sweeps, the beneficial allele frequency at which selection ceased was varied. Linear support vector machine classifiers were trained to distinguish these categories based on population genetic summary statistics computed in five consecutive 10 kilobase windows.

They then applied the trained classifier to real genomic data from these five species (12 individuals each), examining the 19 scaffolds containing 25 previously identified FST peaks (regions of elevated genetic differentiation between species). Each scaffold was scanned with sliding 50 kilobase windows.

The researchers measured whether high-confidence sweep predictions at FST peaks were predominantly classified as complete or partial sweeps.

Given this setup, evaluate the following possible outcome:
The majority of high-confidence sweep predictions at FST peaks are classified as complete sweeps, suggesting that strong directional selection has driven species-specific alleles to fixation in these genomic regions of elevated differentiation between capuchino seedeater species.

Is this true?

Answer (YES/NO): NO